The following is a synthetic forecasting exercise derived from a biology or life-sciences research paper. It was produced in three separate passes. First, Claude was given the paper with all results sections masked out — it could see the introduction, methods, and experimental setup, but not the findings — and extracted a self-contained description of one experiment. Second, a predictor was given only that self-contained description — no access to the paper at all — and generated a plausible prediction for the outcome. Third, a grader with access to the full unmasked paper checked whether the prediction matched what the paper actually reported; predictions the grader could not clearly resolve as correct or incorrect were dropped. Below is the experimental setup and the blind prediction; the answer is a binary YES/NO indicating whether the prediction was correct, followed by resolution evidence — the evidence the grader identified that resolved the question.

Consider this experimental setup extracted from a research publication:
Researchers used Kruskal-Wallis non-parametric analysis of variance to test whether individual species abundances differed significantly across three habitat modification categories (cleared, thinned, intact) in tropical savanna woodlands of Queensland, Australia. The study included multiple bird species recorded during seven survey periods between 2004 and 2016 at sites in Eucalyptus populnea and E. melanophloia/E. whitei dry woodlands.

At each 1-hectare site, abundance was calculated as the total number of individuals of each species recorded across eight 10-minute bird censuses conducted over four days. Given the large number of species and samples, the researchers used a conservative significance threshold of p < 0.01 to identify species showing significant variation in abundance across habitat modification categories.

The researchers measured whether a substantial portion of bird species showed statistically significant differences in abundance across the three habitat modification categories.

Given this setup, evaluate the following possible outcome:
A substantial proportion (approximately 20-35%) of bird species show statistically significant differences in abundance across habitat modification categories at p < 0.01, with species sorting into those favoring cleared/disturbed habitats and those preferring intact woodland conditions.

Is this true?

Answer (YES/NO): NO